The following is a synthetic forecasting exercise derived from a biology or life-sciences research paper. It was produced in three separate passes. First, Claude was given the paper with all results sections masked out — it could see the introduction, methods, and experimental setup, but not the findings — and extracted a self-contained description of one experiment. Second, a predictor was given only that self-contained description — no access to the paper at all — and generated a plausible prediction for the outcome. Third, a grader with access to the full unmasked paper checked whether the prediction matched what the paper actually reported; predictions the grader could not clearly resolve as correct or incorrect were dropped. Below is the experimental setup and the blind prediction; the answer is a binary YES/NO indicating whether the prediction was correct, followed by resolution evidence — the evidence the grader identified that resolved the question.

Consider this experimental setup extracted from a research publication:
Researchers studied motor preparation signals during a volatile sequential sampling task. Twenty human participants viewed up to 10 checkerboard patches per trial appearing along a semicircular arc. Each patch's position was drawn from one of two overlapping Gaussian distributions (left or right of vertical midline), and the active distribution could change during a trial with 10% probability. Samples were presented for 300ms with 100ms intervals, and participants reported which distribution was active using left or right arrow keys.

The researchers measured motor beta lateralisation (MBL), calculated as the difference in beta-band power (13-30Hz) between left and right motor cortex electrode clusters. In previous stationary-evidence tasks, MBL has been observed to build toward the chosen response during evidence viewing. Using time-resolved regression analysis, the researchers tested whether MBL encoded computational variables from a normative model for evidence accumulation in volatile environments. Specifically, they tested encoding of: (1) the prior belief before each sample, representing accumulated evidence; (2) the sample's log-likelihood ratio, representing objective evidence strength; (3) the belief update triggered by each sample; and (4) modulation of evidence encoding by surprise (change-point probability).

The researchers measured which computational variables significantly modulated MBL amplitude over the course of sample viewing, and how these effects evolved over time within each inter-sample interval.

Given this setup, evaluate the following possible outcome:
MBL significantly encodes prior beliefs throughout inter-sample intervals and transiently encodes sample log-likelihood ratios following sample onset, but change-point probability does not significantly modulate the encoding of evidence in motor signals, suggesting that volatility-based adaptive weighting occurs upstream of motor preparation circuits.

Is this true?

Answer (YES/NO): NO